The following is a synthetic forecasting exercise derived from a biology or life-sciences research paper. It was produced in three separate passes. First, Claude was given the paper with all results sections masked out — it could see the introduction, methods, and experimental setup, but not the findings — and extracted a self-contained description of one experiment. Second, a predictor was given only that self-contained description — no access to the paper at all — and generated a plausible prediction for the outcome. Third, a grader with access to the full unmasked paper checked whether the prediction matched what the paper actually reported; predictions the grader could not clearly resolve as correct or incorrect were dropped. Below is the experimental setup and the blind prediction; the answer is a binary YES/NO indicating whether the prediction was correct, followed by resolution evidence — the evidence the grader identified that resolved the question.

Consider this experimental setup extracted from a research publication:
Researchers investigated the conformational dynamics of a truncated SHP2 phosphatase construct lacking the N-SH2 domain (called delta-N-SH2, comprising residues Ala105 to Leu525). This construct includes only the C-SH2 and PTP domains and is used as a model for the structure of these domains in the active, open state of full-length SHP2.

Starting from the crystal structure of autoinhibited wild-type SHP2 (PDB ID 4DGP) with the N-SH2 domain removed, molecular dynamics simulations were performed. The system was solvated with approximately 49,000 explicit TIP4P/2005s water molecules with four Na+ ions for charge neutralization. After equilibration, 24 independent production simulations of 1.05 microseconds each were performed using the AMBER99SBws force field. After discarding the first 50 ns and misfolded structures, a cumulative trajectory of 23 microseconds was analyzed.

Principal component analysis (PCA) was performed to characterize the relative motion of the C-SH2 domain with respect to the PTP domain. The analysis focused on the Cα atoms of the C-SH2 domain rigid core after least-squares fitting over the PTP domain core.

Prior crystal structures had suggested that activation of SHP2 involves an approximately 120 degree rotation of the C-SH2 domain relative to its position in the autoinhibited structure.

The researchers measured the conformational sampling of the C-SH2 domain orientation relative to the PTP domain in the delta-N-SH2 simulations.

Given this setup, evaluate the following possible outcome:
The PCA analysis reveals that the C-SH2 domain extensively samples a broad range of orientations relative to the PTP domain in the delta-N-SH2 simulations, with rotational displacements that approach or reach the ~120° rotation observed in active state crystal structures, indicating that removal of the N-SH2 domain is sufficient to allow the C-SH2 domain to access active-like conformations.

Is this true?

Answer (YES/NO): YES